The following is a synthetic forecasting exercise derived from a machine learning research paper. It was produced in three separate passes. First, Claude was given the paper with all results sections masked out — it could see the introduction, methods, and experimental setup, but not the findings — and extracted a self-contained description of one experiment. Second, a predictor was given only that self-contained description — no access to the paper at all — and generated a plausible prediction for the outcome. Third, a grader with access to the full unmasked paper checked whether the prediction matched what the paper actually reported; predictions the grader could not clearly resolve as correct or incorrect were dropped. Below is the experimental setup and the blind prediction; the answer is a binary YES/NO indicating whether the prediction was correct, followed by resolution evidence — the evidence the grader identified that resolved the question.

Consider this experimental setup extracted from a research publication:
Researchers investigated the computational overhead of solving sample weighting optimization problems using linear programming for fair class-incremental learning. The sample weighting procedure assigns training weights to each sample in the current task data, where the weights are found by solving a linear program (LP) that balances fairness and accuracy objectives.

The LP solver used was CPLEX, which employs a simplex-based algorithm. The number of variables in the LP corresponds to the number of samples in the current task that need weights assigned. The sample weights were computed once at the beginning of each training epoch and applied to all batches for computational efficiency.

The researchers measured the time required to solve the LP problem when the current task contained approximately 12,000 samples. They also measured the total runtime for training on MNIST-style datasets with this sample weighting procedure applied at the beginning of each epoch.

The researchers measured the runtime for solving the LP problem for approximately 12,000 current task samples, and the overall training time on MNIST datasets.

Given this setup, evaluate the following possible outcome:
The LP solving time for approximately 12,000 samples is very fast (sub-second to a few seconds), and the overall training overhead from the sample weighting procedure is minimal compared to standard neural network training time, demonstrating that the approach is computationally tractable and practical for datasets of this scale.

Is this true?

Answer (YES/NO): NO